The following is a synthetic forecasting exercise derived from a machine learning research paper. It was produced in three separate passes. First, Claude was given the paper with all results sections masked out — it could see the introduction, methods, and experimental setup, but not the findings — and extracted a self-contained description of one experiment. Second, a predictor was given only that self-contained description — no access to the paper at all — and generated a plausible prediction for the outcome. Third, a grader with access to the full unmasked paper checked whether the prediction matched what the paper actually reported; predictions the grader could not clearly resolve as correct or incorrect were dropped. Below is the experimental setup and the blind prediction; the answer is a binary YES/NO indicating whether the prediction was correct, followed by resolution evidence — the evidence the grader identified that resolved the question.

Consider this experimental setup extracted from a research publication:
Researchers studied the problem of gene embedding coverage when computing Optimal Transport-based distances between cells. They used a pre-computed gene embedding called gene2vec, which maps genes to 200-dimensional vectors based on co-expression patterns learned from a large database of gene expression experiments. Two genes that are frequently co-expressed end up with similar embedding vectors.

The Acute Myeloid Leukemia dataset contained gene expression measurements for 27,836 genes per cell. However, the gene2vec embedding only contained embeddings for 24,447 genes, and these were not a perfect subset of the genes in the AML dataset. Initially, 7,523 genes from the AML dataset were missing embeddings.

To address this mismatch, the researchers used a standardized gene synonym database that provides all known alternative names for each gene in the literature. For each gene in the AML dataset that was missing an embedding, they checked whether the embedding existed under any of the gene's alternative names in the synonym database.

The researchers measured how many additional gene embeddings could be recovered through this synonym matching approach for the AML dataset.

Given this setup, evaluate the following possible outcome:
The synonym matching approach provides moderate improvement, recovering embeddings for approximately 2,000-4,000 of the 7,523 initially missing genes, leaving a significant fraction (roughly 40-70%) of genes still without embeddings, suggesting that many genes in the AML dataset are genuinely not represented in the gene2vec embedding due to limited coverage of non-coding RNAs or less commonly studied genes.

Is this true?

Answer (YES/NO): NO